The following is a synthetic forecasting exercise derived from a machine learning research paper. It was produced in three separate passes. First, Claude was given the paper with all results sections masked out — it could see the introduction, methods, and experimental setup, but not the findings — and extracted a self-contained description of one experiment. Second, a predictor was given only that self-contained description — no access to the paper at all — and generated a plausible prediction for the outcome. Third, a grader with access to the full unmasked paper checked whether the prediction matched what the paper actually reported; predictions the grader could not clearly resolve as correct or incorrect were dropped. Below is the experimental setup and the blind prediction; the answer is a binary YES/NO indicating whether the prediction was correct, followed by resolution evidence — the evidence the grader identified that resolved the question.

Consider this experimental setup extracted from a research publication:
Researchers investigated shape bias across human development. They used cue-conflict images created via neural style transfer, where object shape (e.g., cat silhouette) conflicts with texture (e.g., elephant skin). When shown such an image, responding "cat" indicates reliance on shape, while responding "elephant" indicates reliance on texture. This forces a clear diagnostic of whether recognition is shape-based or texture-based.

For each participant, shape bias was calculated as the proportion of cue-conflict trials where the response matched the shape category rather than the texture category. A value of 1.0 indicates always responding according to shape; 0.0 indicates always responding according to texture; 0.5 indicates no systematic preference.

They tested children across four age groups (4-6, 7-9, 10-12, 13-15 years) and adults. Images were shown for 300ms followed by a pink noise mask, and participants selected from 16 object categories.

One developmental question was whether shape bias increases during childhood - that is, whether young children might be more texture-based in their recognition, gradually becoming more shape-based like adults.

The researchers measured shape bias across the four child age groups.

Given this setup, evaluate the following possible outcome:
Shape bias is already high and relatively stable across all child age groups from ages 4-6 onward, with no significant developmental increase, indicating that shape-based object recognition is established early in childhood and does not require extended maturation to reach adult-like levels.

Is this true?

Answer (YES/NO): YES